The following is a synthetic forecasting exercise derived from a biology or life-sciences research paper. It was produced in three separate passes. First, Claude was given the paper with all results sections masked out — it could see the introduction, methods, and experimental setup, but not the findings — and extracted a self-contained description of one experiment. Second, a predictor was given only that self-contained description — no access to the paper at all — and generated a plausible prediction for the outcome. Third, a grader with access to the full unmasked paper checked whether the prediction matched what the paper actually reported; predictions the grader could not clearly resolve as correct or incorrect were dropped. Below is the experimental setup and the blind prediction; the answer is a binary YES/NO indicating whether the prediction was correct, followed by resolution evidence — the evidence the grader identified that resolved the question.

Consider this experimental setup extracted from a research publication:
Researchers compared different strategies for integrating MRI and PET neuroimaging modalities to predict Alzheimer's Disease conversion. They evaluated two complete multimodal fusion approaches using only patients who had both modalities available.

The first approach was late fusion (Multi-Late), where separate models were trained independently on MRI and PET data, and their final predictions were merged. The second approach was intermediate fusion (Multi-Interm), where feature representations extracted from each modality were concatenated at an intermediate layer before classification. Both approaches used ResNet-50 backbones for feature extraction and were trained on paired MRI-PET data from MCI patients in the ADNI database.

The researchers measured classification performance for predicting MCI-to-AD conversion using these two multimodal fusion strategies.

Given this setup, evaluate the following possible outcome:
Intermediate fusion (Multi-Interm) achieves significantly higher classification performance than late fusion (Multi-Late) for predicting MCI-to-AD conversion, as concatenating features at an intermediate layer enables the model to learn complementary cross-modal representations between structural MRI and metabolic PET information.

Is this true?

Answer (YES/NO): NO